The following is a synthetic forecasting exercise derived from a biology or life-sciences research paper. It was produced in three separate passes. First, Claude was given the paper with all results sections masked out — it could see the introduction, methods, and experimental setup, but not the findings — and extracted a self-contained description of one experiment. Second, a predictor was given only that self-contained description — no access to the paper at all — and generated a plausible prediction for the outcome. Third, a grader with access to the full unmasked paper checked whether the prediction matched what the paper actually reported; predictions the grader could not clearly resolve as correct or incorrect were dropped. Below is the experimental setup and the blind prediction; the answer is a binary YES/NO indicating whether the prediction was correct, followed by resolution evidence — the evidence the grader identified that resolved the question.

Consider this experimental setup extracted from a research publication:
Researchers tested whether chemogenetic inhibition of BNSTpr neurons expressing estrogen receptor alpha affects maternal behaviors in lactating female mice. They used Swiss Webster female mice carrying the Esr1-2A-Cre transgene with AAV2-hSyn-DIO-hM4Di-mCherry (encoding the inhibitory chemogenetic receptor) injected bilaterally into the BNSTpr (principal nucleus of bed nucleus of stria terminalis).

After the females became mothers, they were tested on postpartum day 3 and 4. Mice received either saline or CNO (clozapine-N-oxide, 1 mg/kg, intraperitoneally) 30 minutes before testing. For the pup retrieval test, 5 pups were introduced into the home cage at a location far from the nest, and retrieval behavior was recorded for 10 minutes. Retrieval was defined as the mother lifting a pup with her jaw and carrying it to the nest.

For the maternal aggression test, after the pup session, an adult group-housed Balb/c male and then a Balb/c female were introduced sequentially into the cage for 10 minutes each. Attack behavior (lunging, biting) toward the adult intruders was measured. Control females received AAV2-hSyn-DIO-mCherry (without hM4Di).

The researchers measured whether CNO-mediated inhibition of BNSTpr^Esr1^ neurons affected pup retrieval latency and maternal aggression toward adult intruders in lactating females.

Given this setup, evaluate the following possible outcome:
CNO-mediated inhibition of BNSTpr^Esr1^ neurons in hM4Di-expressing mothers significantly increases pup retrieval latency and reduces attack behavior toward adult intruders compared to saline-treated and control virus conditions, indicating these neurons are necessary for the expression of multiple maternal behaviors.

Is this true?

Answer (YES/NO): NO